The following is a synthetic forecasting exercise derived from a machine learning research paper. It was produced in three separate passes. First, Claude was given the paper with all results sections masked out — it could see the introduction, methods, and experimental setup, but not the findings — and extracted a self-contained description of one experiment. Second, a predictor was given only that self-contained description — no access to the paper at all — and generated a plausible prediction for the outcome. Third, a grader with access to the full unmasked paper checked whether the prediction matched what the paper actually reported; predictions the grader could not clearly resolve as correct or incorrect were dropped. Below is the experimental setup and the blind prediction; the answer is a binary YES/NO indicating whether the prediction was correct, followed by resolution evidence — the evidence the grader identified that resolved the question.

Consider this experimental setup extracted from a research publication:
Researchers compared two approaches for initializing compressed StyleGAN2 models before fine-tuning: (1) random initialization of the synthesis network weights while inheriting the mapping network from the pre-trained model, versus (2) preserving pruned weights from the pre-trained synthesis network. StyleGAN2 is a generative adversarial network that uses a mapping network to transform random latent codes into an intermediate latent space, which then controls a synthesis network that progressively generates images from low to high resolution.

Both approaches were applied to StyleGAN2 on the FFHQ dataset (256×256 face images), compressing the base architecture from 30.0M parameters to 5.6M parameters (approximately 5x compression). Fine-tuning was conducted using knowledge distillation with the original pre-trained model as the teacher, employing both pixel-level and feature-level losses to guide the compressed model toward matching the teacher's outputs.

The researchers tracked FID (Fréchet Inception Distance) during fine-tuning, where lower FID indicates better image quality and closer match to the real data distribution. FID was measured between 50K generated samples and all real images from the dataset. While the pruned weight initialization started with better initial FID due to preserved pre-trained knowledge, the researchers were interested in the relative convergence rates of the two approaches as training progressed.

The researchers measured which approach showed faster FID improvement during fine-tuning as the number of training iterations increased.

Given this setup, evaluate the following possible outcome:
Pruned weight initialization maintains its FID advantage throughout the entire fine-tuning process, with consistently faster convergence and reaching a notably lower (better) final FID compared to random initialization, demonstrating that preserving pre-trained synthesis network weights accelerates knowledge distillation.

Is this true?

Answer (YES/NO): NO